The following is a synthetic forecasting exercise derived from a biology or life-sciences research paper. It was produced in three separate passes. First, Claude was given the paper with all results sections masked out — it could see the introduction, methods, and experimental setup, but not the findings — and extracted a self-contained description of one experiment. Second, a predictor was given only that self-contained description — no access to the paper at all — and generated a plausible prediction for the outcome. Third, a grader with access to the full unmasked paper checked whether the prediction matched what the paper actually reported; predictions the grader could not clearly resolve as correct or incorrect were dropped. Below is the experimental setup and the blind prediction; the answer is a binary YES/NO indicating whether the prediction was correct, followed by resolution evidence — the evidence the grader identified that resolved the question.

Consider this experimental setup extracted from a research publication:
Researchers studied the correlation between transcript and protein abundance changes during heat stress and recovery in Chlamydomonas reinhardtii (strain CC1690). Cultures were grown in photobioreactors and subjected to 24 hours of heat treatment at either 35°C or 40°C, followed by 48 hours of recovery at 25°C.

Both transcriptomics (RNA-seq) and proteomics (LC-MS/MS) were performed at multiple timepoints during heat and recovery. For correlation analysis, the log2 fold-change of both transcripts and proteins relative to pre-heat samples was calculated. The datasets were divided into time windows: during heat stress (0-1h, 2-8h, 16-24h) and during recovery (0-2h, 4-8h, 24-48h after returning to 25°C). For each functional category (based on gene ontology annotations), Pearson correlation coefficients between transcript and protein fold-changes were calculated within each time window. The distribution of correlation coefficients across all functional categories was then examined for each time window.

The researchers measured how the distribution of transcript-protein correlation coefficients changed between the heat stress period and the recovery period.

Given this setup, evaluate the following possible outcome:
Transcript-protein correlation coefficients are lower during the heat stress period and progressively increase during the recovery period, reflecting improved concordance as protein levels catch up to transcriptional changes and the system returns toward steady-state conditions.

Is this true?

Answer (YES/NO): NO